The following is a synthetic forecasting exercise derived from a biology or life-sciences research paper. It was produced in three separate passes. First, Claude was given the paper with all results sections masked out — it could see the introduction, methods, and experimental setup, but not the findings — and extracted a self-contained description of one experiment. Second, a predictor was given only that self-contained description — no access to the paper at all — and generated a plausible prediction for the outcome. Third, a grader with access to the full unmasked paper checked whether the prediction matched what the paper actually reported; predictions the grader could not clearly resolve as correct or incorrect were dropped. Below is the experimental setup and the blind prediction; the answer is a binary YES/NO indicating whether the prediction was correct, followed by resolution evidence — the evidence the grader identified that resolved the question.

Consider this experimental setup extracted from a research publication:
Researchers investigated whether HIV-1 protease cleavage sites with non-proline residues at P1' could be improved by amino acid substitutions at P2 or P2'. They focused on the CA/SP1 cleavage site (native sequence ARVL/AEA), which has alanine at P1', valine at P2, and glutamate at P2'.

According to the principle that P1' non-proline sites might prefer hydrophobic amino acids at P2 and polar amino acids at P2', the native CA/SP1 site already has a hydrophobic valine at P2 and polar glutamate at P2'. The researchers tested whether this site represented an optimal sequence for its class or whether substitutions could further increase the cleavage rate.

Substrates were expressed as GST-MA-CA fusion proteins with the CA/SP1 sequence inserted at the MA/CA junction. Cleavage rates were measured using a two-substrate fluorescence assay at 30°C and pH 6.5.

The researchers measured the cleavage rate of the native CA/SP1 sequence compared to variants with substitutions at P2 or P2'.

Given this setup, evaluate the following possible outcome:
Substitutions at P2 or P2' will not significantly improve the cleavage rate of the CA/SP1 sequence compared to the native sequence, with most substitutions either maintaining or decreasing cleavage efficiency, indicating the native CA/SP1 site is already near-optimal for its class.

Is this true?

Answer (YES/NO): YES